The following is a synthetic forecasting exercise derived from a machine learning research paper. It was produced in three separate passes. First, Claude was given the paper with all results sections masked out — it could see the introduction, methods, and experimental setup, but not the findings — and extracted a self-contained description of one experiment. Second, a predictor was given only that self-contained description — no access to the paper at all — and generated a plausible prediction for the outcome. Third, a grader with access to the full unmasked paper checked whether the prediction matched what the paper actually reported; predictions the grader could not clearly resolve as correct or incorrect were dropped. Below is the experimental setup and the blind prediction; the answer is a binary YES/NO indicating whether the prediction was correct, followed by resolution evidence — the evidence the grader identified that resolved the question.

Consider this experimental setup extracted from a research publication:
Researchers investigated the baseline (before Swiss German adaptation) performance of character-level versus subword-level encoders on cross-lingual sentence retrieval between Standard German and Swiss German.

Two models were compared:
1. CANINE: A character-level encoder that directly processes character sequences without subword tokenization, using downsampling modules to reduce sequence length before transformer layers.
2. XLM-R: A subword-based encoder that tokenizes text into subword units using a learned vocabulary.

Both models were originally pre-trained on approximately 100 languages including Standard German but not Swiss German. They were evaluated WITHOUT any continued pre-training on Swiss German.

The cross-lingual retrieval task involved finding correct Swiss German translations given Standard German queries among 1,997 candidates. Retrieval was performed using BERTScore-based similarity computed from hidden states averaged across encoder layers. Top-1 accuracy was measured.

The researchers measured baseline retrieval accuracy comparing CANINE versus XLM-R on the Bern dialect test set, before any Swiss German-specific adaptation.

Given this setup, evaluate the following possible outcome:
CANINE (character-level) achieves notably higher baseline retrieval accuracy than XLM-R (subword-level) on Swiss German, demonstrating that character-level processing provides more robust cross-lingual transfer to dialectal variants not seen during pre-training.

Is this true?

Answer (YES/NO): YES